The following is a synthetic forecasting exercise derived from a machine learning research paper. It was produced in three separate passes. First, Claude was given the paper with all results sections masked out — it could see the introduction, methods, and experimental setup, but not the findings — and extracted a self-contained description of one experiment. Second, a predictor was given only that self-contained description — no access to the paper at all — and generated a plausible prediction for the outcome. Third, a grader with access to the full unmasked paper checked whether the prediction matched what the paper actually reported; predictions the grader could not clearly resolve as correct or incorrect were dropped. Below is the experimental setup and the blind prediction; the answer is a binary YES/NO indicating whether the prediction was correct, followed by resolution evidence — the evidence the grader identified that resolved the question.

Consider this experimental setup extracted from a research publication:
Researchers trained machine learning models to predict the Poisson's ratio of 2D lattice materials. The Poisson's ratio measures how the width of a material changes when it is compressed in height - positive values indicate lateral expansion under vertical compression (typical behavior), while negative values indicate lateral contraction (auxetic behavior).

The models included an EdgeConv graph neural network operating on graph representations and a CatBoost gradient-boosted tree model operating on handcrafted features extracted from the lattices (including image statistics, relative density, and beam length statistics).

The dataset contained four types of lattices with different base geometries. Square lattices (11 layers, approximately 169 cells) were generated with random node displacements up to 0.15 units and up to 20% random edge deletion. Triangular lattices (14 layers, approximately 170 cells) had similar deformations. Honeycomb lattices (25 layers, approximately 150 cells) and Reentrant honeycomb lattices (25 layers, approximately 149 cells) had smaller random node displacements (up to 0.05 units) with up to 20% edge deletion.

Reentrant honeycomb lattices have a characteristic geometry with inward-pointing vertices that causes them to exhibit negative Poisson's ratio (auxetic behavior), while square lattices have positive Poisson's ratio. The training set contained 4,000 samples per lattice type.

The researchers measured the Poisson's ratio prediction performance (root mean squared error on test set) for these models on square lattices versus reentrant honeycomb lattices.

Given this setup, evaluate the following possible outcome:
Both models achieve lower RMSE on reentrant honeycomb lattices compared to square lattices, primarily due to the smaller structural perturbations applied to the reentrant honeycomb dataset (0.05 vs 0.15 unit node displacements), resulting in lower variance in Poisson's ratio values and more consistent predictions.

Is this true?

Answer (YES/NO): NO